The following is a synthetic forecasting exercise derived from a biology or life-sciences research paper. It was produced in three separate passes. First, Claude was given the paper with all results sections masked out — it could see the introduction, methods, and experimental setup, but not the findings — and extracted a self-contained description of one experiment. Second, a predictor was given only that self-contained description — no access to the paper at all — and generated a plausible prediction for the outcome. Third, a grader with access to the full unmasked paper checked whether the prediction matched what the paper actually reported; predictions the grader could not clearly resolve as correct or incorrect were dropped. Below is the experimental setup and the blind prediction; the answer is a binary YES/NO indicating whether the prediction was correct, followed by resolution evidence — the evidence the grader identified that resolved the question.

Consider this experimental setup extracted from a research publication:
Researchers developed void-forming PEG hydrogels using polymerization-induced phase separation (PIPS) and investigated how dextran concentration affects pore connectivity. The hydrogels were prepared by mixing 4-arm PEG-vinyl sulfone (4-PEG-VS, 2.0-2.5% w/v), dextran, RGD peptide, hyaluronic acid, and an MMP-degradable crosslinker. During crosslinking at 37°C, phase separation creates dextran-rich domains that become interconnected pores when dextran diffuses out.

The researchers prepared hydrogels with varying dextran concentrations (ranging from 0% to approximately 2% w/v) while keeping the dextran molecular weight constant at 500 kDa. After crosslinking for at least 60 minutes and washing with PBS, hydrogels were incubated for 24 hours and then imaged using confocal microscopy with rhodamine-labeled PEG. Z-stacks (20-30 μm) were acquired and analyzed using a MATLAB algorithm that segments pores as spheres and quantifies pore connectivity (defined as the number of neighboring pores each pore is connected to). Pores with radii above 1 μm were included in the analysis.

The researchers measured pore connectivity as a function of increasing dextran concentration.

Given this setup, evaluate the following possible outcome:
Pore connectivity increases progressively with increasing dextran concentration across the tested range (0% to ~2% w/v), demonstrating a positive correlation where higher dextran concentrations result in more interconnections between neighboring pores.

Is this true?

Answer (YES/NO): YES